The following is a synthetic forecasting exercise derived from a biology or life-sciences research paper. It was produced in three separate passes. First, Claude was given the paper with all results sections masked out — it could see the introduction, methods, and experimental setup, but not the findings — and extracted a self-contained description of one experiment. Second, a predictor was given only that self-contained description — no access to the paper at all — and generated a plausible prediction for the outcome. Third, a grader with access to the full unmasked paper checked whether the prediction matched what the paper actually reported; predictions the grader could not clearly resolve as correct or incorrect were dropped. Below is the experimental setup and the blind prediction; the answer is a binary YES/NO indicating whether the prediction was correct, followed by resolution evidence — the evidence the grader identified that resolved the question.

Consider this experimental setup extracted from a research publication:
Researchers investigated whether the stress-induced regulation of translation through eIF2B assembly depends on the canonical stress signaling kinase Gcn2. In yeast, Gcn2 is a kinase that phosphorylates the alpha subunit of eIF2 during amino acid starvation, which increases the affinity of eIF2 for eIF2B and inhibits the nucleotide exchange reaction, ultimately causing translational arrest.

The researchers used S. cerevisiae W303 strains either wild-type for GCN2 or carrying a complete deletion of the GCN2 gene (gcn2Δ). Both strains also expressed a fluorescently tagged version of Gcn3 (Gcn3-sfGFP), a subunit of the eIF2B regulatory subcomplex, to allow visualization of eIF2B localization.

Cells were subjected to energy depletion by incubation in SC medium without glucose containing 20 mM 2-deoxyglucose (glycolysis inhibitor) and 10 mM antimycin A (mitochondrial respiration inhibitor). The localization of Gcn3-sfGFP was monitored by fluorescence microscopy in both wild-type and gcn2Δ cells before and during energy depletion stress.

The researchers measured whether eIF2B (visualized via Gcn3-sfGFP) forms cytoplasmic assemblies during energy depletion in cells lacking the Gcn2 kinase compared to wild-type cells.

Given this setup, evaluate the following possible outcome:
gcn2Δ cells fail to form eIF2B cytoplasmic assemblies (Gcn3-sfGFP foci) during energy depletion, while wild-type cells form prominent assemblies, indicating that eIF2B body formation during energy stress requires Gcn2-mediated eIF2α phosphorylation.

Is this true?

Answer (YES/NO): NO